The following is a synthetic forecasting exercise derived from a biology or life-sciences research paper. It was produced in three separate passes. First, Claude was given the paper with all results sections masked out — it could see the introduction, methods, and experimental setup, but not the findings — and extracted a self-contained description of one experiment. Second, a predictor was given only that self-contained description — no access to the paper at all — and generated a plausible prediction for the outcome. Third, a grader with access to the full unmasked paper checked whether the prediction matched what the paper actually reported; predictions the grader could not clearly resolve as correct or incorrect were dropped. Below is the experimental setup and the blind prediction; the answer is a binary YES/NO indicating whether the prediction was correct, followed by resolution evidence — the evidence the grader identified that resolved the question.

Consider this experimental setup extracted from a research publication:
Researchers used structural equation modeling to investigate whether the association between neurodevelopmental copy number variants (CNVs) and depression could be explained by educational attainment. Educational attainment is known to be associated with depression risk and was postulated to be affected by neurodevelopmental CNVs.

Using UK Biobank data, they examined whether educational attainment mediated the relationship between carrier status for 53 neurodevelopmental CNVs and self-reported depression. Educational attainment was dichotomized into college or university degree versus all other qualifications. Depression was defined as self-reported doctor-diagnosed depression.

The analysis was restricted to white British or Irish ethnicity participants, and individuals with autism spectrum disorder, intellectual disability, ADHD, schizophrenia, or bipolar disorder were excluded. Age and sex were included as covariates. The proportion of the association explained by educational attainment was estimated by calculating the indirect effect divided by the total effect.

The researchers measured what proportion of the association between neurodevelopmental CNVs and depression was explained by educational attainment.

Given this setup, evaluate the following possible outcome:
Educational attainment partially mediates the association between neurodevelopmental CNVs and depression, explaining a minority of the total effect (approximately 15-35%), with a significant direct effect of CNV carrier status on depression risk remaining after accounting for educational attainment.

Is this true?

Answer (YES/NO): NO